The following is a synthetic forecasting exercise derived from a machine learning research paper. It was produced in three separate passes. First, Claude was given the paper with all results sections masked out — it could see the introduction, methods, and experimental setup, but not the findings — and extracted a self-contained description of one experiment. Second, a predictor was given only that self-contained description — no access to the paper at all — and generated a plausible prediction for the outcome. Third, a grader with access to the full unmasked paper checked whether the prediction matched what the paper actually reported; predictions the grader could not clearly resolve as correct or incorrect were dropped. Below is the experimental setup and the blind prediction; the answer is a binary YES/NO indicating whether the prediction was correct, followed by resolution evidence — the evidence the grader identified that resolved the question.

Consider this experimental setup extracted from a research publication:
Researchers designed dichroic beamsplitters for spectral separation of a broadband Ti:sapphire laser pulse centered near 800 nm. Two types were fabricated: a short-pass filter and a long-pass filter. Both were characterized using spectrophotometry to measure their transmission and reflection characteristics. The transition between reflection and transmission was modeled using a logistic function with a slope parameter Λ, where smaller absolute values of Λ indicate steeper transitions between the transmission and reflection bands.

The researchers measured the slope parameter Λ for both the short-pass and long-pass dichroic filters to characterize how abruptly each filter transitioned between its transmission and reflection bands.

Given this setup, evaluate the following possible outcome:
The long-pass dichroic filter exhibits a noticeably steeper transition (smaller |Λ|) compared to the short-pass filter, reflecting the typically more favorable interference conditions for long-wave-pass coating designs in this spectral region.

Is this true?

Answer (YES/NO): YES